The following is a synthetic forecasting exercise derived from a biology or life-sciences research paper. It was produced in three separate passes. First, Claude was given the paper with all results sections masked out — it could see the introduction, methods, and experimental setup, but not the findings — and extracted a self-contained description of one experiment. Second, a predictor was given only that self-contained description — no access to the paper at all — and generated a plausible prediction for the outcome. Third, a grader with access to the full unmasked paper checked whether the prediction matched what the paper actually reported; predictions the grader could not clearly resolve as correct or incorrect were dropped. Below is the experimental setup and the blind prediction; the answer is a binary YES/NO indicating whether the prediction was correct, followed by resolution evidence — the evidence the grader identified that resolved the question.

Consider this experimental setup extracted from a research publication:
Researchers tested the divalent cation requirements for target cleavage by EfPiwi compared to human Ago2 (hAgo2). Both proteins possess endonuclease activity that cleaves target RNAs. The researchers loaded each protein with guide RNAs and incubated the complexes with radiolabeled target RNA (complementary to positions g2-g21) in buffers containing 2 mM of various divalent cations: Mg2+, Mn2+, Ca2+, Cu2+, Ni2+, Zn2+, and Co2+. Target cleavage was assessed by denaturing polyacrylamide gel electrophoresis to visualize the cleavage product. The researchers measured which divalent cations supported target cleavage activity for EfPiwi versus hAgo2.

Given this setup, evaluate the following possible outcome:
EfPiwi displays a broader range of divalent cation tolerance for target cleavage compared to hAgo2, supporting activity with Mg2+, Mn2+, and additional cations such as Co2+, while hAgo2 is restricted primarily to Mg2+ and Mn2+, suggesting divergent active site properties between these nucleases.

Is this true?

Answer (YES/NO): NO